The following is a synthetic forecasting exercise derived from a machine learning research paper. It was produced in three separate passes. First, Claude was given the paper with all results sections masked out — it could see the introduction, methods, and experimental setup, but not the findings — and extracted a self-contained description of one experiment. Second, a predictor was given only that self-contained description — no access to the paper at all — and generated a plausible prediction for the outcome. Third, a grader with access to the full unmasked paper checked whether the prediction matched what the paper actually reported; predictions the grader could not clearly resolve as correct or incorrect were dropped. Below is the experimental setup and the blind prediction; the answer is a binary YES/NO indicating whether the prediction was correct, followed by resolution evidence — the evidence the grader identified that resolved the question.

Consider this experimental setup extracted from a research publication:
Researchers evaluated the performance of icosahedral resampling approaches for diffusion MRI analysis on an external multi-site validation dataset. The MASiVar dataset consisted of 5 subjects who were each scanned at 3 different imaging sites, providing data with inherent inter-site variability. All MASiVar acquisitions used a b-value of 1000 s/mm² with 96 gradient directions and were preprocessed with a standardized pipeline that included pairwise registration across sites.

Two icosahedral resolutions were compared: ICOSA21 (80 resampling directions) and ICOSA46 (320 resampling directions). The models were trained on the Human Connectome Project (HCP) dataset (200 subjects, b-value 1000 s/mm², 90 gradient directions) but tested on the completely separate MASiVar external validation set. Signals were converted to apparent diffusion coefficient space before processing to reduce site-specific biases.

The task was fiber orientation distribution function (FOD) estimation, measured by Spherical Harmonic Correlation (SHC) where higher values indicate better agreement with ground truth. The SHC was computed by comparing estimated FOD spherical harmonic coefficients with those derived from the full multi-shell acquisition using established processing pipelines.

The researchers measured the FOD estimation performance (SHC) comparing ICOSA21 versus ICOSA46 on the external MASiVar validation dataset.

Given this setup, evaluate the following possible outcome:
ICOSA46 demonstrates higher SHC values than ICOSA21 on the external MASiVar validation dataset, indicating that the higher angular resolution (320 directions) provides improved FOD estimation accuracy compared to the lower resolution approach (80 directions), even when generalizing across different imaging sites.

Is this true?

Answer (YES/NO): NO